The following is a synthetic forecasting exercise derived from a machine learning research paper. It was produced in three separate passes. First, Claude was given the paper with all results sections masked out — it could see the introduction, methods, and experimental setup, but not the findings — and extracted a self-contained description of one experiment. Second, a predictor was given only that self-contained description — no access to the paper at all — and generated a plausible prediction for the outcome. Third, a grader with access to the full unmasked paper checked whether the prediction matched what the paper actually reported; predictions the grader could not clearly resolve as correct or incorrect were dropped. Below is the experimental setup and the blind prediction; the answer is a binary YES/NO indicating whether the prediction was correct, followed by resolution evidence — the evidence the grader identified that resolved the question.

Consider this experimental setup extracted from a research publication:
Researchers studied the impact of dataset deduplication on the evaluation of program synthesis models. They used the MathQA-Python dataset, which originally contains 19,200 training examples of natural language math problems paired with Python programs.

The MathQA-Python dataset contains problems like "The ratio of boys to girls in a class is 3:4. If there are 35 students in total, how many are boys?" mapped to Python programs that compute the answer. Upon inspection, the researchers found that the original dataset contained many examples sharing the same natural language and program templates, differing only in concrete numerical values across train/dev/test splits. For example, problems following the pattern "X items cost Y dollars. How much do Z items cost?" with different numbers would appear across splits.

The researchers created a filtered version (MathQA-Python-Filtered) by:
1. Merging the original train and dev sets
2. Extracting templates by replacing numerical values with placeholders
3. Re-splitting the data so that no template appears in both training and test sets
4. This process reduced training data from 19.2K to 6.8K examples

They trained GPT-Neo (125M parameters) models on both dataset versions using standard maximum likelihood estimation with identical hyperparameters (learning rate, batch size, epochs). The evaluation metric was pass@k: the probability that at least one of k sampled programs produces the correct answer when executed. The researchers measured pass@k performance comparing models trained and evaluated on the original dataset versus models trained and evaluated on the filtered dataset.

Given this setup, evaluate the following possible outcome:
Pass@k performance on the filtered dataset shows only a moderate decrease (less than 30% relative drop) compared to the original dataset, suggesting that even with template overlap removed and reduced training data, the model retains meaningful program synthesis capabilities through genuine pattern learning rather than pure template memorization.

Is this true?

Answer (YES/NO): YES